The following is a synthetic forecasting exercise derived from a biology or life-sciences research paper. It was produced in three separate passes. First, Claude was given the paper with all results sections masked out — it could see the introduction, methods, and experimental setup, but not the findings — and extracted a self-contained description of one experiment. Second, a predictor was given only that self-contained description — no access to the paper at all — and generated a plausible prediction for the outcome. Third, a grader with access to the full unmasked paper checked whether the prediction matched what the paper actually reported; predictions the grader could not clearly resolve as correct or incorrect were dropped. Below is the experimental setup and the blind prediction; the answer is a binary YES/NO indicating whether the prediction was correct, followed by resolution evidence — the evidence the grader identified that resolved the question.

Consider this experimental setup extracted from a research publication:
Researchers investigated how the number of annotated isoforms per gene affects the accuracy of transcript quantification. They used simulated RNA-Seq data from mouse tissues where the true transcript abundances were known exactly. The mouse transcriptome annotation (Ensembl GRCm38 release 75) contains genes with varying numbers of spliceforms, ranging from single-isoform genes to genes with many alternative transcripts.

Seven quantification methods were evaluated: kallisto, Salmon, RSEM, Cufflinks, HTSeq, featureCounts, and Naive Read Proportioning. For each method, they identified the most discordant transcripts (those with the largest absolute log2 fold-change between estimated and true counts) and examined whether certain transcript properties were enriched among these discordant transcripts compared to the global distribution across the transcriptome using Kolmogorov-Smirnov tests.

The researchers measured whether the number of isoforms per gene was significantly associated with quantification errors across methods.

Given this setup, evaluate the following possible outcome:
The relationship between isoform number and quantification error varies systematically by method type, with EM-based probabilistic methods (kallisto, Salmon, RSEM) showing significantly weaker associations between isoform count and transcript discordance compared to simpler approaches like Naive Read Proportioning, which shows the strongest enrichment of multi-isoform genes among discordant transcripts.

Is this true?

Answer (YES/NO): NO